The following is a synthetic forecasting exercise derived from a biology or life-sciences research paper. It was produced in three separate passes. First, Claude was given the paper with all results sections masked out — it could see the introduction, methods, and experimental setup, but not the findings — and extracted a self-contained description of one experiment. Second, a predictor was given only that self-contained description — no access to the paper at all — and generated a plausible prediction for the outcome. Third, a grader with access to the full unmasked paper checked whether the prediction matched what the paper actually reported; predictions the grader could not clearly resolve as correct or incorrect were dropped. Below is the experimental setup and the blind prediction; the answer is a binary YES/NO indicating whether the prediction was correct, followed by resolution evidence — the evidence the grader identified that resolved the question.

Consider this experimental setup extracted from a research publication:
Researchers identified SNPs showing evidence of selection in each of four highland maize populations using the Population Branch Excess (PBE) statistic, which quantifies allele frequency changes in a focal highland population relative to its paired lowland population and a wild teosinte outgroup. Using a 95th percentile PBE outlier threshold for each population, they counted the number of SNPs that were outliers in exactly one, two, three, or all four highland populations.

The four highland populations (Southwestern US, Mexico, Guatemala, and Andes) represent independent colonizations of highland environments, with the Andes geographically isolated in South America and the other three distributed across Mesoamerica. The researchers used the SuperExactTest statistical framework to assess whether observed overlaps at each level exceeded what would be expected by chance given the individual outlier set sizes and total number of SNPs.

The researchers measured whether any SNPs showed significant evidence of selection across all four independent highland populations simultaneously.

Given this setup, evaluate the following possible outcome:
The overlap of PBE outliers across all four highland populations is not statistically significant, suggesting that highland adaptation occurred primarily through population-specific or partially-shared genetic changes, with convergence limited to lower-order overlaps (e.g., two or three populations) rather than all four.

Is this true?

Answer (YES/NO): NO